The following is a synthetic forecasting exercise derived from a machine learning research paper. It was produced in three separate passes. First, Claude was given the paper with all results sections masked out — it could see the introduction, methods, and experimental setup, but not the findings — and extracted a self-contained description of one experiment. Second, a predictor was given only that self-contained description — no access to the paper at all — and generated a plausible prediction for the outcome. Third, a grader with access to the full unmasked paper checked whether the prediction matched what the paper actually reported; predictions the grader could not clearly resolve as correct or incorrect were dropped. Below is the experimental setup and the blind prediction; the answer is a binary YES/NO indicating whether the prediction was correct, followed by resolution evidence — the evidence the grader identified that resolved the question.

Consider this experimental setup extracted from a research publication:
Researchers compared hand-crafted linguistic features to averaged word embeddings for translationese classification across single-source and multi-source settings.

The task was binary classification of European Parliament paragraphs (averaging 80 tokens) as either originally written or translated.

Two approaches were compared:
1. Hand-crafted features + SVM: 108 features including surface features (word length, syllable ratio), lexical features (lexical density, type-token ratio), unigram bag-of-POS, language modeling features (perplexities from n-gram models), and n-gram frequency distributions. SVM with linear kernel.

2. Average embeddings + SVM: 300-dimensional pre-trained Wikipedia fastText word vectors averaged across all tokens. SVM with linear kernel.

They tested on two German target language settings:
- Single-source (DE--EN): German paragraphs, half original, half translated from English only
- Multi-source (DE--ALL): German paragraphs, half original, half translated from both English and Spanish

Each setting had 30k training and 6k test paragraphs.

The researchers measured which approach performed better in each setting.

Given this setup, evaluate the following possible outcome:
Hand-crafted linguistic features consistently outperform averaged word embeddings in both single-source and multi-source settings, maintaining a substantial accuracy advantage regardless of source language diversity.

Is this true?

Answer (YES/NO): NO